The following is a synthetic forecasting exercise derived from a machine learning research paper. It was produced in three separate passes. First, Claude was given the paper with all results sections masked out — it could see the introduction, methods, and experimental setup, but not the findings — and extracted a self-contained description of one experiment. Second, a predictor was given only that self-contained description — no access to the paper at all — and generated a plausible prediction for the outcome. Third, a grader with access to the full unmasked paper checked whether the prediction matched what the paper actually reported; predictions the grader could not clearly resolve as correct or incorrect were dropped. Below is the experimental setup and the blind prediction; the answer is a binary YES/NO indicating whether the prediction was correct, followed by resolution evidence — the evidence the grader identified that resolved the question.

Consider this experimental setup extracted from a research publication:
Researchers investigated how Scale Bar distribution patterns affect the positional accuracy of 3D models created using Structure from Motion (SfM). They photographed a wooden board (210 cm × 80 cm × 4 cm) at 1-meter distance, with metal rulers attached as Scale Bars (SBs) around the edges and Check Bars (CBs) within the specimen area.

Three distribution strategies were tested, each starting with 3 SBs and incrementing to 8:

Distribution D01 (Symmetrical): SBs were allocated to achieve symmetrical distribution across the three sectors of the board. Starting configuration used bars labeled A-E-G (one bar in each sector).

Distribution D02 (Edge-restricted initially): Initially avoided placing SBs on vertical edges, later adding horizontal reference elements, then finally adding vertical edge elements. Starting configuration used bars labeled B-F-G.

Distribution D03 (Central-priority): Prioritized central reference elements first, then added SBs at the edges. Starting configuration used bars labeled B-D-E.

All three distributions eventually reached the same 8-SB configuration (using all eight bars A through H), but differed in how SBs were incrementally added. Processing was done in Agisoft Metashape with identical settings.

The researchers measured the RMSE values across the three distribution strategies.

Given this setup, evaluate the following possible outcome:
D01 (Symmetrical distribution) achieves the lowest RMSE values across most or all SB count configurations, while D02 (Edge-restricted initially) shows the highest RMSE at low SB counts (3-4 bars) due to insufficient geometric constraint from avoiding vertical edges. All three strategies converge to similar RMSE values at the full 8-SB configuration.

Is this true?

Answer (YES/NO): NO